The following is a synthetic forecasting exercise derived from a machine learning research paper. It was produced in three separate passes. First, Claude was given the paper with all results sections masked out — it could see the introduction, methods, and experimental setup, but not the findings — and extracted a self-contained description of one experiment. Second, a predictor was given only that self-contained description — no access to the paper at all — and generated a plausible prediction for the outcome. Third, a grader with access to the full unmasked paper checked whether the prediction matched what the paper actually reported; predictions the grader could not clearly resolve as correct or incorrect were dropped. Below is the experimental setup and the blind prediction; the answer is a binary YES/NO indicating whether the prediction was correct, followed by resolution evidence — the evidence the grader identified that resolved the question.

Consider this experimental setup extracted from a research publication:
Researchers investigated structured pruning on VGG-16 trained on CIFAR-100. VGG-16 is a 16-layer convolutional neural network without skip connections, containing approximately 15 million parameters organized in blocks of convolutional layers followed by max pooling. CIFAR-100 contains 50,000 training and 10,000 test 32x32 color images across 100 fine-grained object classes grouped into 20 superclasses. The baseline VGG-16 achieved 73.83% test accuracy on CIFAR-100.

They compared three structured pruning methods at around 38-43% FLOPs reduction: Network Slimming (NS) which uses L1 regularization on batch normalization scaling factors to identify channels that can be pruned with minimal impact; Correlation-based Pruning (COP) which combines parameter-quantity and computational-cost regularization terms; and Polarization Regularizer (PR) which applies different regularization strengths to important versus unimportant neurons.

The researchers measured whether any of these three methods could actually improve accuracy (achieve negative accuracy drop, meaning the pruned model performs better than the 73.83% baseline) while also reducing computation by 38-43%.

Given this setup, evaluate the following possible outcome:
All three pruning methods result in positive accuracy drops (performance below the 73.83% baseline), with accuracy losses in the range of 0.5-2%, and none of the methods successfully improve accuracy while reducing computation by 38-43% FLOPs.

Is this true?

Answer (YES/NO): NO